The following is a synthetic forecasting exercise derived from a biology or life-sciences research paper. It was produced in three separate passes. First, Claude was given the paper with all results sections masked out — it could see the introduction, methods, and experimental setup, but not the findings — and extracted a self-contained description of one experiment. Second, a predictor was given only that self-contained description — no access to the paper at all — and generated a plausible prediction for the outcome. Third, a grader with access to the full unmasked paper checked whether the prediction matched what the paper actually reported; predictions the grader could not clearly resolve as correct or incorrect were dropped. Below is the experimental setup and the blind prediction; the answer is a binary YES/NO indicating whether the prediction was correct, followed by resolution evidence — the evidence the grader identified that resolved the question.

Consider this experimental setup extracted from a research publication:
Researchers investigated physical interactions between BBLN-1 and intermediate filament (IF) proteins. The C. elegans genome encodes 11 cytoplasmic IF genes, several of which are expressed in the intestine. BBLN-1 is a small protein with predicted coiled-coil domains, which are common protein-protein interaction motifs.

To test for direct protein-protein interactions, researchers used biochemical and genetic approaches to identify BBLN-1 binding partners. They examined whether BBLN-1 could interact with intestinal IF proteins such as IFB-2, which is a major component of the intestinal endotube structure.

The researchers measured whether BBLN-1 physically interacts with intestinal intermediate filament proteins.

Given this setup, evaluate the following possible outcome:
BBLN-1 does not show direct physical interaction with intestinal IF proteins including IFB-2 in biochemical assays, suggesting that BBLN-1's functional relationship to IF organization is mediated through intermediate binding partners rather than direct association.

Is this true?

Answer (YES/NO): NO